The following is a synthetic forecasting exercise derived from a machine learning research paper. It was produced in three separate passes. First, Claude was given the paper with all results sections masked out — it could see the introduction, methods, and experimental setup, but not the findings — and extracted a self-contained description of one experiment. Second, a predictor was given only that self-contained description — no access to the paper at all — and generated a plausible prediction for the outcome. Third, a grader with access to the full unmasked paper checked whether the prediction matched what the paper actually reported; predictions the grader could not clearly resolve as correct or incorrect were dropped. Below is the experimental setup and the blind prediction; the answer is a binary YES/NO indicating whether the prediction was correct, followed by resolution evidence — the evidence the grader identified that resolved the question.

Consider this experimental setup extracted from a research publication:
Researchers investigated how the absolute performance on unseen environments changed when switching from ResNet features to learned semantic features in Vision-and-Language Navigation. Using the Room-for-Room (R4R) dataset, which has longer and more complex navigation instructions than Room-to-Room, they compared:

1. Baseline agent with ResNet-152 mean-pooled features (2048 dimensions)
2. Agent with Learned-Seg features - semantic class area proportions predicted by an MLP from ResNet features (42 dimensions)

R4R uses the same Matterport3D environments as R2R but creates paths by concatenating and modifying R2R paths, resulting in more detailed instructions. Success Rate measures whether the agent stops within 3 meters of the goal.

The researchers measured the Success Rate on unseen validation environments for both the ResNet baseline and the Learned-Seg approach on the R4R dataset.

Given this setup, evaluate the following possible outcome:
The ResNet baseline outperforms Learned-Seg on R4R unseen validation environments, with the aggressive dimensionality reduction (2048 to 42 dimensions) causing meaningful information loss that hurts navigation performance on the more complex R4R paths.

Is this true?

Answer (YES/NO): NO